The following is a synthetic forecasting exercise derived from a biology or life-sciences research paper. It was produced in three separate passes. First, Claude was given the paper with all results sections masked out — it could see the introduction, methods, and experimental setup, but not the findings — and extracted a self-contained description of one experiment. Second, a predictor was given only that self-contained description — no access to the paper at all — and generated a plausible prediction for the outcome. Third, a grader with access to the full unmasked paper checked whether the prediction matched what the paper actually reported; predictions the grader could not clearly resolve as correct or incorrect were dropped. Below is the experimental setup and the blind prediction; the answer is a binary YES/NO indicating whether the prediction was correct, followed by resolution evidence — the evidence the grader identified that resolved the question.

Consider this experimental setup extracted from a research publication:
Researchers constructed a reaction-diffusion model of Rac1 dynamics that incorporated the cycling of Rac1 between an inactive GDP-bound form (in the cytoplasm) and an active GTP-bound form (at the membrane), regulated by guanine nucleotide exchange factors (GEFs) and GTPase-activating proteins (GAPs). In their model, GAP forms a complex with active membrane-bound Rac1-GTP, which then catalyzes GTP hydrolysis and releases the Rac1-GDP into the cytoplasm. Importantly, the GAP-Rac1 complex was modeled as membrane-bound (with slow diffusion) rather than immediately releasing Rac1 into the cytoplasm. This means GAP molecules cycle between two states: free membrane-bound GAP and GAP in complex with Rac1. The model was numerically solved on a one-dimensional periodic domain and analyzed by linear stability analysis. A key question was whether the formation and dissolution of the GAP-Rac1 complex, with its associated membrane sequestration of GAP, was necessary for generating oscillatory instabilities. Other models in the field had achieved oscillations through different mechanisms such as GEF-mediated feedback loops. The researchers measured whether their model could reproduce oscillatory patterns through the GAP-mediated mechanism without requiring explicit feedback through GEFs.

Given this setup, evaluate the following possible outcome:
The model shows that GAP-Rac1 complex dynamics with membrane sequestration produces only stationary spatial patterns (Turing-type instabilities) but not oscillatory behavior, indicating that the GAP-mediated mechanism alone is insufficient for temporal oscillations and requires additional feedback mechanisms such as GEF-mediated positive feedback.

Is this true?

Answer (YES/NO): NO